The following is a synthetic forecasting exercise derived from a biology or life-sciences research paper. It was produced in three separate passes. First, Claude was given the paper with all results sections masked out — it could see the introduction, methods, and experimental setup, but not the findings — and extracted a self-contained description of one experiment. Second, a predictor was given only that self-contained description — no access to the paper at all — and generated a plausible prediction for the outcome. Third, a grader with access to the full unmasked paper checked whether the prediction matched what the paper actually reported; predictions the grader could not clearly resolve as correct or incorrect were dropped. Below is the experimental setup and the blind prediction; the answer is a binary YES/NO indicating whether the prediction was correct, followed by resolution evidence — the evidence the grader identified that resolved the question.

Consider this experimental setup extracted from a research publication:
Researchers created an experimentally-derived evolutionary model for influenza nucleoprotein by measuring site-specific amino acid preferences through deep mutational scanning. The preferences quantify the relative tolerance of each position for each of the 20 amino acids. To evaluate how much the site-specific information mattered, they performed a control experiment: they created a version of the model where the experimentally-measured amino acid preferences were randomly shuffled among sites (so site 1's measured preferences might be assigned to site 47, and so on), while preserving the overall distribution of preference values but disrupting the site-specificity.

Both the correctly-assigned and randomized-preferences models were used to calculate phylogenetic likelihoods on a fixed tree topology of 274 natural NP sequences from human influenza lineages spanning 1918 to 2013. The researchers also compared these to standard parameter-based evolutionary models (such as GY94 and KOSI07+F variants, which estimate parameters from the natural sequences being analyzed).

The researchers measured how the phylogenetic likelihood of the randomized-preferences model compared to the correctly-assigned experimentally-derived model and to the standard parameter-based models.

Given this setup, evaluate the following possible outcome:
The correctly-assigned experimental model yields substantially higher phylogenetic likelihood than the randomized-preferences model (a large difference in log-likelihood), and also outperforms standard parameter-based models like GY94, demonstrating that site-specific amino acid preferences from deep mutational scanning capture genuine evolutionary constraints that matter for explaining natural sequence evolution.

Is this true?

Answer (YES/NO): YES